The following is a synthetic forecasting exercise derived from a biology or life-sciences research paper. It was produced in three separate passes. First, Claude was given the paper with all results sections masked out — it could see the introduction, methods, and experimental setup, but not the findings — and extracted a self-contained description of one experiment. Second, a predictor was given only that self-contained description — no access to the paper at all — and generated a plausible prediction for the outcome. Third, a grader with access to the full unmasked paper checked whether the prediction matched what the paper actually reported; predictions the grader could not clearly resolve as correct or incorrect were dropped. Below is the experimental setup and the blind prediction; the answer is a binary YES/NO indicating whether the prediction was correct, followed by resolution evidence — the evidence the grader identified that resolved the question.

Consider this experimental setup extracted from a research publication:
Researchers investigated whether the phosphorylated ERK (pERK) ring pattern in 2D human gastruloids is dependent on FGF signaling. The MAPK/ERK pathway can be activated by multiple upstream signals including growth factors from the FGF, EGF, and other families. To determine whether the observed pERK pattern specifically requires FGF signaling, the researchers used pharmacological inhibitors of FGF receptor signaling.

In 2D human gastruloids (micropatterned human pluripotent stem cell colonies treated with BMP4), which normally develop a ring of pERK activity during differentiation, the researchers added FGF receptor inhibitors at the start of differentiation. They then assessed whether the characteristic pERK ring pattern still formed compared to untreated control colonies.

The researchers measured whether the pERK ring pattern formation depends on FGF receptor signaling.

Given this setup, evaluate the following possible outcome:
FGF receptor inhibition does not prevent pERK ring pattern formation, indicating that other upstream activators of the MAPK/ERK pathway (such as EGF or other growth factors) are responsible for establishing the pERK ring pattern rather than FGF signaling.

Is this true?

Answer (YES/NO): NO